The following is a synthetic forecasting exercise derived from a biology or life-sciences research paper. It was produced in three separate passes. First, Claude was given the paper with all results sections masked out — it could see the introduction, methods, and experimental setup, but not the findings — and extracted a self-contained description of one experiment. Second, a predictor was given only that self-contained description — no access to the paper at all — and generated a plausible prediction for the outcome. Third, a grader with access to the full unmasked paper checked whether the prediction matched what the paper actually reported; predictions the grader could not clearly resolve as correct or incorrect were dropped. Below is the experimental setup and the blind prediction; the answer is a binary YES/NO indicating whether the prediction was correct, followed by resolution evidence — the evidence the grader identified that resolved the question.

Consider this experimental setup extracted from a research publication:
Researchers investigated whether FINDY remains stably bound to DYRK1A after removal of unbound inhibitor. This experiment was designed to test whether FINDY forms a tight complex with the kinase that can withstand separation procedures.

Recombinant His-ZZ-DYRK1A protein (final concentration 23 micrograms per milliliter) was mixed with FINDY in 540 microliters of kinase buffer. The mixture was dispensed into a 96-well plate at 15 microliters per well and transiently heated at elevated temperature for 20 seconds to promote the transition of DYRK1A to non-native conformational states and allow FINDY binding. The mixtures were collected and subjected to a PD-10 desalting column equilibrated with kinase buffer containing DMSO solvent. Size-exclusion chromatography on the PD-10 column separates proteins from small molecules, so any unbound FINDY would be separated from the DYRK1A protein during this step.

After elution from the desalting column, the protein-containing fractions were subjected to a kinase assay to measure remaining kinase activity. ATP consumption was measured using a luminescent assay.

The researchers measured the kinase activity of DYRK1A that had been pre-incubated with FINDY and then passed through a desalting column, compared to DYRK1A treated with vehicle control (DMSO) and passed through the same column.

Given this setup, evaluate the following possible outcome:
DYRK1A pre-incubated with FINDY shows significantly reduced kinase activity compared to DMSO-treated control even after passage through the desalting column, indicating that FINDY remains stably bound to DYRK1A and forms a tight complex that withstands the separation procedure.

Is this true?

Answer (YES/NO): YES